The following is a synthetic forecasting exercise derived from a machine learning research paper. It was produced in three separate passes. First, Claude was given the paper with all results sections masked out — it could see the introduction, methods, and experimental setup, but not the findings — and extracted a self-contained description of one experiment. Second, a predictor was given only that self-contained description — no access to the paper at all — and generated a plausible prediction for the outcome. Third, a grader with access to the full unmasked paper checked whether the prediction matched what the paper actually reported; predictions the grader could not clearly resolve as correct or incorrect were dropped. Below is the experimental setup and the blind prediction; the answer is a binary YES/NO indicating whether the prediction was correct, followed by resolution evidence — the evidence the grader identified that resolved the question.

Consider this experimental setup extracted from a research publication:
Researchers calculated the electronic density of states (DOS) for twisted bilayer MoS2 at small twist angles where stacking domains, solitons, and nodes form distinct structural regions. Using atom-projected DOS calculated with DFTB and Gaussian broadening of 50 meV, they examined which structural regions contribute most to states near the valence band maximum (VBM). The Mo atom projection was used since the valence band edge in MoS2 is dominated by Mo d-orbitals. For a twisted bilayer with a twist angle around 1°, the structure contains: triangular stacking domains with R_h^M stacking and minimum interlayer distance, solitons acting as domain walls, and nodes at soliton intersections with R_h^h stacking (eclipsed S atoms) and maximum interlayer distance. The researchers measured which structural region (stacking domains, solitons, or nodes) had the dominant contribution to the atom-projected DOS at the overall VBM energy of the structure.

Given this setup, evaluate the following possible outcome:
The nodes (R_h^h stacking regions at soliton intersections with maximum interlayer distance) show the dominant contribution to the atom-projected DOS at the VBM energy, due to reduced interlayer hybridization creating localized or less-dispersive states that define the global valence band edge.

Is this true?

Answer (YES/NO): NO